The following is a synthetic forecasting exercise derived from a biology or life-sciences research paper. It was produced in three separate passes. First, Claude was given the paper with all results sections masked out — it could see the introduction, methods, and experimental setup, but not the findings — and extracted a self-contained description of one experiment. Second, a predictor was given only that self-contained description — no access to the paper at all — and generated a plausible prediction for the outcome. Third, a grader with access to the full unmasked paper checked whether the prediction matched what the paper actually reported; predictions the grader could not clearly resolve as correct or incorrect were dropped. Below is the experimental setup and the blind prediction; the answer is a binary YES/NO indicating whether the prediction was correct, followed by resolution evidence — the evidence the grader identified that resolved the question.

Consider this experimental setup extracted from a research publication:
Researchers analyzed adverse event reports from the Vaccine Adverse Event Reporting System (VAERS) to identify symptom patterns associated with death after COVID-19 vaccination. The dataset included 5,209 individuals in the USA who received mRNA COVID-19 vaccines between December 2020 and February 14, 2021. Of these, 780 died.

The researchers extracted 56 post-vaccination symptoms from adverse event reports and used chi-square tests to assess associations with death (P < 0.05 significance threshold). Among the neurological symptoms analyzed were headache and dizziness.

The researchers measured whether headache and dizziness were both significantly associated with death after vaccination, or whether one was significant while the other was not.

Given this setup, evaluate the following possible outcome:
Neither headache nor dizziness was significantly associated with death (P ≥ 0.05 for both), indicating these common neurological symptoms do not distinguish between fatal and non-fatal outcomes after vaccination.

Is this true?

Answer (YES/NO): NO